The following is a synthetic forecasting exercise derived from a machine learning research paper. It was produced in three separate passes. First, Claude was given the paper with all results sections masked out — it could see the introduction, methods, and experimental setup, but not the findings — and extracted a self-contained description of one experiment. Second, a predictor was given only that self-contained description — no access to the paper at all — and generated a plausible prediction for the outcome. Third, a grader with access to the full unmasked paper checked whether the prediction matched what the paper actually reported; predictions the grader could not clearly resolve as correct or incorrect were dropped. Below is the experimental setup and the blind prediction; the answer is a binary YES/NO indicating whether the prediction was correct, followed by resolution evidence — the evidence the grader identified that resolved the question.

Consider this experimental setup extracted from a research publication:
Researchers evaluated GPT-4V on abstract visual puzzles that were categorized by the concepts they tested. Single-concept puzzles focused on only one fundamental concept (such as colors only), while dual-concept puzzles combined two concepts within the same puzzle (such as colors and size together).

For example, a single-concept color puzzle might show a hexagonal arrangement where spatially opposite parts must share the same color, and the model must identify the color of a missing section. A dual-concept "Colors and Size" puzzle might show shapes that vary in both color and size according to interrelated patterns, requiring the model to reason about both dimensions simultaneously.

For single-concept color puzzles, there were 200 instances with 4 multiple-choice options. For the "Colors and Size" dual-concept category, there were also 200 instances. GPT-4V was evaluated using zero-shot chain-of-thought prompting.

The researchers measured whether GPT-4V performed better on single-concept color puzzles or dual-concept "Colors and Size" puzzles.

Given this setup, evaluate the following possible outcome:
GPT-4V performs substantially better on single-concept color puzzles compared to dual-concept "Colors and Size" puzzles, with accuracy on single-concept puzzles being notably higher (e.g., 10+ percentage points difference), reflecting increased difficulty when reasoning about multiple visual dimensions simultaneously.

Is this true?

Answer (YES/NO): NO